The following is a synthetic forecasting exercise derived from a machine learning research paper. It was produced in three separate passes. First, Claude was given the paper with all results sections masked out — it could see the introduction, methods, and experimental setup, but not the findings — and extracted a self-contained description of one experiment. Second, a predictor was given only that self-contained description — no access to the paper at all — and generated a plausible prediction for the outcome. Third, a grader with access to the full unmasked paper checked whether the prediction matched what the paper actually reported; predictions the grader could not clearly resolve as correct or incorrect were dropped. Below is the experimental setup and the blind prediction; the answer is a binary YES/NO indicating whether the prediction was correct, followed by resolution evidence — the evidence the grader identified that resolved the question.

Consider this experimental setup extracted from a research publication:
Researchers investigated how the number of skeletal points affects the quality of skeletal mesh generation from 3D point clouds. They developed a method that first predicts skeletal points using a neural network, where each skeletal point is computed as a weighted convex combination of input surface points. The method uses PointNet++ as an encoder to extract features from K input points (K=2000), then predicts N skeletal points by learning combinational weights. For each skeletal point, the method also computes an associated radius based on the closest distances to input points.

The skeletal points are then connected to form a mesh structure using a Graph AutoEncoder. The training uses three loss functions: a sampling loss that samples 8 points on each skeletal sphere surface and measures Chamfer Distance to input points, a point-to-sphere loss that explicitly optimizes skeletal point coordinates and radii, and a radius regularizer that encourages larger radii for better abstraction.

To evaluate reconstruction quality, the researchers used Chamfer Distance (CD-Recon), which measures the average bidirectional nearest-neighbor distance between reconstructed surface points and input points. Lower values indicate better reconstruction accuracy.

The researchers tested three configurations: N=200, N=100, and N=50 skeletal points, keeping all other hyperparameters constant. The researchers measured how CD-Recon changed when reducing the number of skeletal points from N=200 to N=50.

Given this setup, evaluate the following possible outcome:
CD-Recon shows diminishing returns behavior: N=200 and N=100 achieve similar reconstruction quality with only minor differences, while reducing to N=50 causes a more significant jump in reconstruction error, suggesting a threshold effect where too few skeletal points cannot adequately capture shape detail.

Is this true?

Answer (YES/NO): NO